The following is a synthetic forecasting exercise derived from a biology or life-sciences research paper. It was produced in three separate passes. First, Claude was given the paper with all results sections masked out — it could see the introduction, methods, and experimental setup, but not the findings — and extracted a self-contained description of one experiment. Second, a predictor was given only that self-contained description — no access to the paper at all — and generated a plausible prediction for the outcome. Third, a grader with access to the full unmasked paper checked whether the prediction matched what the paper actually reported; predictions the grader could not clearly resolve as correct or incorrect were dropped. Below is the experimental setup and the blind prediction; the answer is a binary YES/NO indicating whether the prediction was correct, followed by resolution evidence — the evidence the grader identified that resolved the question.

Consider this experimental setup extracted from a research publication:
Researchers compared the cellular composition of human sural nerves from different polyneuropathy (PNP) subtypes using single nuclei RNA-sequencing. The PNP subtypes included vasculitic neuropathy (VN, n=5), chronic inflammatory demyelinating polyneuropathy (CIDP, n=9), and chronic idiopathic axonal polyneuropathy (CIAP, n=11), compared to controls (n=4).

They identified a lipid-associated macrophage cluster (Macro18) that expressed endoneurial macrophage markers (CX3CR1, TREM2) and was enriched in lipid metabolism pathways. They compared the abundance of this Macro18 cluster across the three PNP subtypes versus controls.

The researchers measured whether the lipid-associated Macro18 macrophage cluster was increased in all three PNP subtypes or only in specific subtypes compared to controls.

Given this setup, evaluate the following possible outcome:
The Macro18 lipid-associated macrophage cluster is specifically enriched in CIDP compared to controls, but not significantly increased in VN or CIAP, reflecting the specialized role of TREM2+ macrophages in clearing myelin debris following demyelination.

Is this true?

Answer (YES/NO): NO